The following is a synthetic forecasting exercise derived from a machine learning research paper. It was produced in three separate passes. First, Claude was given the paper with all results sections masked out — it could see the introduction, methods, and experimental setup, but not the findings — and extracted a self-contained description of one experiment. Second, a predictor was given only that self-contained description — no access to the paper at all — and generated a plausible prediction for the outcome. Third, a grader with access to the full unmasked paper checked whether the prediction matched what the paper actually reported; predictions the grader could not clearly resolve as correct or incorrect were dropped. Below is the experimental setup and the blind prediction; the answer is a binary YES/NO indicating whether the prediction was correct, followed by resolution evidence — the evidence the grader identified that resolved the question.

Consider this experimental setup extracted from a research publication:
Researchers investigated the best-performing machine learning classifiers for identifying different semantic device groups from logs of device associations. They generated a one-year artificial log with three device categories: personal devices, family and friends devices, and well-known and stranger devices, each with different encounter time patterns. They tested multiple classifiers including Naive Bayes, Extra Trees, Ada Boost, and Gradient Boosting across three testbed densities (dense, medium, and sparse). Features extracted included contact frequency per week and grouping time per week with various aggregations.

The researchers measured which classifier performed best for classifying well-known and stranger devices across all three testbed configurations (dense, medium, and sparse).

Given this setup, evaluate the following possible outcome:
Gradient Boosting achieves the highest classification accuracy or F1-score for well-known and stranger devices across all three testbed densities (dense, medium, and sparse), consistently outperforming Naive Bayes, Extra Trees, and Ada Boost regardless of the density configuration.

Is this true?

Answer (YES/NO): NO